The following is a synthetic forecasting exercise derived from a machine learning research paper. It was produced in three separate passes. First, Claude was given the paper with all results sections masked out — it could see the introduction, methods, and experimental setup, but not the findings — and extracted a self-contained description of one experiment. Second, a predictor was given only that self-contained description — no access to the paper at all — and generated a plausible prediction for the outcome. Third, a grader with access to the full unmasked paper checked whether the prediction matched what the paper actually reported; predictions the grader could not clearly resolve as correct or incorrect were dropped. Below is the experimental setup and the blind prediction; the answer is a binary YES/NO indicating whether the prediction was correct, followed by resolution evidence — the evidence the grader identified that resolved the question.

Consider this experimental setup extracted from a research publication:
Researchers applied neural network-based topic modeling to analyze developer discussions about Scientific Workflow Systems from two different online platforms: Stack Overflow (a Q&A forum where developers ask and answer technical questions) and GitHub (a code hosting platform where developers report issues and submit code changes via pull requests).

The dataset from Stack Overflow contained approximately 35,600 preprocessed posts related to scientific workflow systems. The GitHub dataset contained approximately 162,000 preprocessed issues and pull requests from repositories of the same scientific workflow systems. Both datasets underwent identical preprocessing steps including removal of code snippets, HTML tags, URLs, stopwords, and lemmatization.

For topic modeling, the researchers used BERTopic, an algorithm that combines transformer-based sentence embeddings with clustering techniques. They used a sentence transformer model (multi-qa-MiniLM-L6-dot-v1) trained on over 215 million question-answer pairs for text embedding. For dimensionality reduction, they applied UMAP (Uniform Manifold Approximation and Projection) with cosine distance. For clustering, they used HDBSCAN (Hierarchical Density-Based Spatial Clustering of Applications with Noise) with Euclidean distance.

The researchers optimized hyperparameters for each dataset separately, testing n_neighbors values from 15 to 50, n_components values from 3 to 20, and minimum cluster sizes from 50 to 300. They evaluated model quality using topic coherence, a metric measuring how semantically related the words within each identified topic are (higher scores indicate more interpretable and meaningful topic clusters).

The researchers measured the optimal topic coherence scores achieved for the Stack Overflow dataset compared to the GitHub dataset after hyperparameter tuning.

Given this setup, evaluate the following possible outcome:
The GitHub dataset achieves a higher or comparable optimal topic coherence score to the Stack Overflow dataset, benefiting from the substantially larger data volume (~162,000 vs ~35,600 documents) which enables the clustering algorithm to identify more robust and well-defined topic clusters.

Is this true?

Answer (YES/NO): NO